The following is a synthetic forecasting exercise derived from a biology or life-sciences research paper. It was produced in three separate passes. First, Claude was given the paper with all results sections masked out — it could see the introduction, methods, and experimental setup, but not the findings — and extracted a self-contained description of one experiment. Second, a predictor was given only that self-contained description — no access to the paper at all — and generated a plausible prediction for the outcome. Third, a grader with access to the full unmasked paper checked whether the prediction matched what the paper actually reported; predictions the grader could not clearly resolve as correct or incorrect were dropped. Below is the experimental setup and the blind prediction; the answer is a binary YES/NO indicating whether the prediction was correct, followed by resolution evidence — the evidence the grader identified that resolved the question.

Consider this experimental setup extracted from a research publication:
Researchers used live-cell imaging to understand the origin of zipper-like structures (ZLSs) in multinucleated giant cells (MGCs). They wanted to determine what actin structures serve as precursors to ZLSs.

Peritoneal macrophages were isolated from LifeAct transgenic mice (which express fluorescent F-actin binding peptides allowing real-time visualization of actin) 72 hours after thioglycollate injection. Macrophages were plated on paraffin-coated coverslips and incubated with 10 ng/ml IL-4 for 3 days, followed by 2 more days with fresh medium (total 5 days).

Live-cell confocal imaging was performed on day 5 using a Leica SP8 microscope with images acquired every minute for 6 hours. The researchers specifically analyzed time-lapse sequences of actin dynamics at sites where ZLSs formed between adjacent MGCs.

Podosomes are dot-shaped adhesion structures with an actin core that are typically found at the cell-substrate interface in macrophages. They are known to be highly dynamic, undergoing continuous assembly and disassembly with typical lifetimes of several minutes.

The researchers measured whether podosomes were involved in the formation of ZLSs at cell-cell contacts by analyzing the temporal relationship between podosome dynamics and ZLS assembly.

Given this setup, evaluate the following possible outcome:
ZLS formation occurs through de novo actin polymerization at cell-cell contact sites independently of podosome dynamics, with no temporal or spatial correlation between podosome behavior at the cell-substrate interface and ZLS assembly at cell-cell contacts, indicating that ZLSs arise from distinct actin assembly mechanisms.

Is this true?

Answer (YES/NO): NO